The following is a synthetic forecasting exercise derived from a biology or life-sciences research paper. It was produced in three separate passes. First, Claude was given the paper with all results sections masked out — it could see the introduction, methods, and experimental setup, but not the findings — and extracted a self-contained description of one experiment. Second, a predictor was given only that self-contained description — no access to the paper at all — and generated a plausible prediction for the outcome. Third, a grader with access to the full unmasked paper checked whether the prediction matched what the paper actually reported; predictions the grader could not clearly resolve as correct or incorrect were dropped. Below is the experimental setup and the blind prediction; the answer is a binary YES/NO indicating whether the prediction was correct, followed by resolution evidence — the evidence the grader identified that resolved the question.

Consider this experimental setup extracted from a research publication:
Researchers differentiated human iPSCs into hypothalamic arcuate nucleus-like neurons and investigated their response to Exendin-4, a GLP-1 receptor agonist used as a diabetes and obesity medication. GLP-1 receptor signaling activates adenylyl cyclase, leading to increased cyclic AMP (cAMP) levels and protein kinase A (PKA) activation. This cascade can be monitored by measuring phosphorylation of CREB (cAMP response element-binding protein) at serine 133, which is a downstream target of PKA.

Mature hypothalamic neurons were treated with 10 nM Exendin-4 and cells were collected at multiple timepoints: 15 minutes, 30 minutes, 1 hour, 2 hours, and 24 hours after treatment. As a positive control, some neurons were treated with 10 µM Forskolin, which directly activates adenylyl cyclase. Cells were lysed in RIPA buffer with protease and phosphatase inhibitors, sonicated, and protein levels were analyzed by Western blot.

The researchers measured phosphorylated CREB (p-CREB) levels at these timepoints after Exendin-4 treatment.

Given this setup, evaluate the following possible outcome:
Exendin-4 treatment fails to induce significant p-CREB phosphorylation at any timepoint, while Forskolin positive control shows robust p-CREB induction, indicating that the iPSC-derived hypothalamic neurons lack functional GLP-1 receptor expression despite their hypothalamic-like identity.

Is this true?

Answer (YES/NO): NO